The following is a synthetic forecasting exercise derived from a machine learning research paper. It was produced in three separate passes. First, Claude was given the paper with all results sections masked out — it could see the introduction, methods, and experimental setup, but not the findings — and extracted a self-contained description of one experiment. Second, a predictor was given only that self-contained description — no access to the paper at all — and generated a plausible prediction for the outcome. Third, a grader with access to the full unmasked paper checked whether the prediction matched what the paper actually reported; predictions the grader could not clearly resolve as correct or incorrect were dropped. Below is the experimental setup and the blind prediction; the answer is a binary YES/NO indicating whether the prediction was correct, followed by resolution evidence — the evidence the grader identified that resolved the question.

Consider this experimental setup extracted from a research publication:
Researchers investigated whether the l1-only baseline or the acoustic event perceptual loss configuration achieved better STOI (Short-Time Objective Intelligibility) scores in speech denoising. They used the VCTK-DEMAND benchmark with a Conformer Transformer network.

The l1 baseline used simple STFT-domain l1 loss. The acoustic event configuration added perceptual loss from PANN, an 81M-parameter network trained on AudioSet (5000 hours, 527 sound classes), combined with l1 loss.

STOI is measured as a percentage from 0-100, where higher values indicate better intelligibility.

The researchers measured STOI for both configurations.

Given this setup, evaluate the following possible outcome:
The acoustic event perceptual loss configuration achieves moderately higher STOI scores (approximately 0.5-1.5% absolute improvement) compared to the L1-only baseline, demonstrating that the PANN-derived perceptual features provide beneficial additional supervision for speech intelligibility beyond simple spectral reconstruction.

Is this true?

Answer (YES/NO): NO